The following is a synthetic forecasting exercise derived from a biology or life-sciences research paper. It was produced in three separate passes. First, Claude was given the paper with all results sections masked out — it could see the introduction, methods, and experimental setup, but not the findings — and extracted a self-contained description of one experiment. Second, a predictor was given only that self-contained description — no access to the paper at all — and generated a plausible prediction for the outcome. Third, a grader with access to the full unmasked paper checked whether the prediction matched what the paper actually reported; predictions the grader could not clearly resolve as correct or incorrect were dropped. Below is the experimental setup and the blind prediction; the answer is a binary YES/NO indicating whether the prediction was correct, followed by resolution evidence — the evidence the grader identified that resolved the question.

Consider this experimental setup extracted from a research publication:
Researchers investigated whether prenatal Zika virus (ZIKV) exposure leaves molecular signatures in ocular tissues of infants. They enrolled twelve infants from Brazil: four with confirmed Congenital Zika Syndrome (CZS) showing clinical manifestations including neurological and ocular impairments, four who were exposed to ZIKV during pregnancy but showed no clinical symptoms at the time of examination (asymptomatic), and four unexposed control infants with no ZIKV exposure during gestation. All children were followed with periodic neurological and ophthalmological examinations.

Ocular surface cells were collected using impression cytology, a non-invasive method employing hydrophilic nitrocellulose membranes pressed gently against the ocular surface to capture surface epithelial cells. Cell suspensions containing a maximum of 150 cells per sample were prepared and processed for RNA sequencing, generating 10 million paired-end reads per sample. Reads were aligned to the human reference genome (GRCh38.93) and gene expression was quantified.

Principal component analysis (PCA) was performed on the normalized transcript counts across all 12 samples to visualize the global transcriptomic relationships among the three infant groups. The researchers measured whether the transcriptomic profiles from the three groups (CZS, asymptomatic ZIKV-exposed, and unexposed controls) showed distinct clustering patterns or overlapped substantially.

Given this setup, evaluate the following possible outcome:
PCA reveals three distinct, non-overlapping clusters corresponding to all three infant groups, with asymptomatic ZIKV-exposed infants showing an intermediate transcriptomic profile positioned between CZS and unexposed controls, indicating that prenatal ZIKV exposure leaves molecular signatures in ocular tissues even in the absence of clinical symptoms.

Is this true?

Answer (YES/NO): NO